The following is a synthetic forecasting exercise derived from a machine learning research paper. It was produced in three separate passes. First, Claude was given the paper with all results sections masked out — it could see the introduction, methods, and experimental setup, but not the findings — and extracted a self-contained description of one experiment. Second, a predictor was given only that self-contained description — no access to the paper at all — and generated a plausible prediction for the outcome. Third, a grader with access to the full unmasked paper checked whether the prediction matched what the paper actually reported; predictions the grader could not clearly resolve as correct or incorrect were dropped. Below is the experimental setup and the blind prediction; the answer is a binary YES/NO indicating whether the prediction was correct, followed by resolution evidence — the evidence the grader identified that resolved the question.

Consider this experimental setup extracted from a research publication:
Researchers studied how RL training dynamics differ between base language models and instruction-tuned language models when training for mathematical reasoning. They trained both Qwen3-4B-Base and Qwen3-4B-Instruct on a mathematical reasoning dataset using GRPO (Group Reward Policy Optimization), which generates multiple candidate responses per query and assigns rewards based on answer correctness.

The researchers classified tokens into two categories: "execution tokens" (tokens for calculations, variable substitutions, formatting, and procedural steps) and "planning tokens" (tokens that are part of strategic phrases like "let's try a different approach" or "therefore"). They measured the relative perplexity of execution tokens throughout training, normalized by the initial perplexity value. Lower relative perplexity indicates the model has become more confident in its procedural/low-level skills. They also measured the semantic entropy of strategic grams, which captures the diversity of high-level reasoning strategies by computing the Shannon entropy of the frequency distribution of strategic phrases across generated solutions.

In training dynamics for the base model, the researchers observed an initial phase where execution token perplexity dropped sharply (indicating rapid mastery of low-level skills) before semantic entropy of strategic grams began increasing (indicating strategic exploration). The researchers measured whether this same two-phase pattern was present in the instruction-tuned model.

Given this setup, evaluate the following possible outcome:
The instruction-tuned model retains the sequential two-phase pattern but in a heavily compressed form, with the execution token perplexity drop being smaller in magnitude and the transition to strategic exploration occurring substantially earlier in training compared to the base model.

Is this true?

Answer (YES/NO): NO